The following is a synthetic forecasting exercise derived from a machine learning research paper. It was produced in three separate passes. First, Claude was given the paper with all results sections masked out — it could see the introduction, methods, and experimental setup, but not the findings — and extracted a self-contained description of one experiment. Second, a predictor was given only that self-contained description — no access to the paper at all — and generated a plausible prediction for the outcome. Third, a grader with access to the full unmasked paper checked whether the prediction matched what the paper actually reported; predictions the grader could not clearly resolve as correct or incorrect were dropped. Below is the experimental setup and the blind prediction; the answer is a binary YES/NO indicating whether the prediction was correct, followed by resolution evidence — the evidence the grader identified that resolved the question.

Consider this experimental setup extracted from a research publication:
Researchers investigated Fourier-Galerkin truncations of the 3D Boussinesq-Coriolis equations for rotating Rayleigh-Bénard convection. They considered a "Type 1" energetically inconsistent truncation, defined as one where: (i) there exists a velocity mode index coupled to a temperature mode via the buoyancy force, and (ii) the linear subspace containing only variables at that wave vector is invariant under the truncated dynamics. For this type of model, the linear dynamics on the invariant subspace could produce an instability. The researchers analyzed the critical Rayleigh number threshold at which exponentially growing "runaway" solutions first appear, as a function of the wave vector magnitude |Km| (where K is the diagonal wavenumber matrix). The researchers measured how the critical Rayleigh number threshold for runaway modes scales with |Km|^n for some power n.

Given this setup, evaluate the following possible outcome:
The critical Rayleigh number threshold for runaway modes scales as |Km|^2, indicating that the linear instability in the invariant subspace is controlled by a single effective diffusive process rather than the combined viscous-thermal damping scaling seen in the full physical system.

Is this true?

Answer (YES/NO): NO